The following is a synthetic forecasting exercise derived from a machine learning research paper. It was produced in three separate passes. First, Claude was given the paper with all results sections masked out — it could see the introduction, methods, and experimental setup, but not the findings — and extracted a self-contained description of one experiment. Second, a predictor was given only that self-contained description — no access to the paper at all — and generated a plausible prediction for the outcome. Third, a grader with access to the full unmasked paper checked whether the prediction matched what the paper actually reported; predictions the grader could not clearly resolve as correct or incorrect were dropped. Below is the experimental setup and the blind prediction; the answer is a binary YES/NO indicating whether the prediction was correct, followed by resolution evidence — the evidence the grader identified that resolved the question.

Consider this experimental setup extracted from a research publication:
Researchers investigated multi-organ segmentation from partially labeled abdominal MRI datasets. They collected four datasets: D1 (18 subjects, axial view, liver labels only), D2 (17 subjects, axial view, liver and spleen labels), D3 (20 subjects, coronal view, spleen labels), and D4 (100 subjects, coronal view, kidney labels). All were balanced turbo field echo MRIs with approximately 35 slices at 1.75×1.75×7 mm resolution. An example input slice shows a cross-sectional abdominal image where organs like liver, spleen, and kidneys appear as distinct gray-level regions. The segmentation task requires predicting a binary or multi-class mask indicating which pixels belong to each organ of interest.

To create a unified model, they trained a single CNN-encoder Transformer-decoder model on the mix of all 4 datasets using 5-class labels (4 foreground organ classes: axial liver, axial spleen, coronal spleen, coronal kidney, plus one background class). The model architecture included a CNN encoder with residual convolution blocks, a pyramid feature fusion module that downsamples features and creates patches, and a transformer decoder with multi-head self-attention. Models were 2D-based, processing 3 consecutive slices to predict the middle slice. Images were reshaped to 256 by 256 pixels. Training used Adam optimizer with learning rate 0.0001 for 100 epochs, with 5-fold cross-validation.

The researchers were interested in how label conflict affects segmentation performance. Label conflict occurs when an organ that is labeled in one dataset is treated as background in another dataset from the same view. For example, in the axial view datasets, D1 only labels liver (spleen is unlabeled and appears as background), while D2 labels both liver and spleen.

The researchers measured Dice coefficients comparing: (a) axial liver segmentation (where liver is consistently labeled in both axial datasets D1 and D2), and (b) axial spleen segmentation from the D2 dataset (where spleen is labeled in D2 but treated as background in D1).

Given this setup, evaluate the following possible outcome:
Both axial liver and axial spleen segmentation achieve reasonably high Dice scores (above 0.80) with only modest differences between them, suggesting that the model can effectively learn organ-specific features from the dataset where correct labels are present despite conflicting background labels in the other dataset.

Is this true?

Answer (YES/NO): NO